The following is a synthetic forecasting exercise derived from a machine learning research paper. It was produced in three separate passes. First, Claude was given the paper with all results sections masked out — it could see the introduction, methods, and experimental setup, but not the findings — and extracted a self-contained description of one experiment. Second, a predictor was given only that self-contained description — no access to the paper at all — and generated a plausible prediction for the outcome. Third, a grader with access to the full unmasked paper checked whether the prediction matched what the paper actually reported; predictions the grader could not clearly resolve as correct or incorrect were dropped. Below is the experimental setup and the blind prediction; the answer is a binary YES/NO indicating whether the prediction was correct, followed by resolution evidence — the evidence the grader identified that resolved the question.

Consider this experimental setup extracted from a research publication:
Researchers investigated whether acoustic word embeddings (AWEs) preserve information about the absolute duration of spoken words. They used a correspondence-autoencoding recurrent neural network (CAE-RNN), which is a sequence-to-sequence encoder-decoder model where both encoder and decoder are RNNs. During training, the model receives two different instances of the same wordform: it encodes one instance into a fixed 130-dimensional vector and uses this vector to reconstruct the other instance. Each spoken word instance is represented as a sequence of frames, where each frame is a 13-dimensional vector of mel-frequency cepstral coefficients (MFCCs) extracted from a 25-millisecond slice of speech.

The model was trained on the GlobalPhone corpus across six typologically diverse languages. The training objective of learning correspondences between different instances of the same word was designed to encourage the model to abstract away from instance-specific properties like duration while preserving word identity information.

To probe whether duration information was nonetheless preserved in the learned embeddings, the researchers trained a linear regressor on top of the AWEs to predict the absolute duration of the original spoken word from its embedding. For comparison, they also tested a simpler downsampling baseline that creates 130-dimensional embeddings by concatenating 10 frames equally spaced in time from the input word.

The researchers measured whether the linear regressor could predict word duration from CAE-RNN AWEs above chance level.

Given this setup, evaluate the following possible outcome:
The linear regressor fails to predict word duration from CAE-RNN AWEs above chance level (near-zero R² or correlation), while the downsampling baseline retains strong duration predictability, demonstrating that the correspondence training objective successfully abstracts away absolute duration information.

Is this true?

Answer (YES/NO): NO